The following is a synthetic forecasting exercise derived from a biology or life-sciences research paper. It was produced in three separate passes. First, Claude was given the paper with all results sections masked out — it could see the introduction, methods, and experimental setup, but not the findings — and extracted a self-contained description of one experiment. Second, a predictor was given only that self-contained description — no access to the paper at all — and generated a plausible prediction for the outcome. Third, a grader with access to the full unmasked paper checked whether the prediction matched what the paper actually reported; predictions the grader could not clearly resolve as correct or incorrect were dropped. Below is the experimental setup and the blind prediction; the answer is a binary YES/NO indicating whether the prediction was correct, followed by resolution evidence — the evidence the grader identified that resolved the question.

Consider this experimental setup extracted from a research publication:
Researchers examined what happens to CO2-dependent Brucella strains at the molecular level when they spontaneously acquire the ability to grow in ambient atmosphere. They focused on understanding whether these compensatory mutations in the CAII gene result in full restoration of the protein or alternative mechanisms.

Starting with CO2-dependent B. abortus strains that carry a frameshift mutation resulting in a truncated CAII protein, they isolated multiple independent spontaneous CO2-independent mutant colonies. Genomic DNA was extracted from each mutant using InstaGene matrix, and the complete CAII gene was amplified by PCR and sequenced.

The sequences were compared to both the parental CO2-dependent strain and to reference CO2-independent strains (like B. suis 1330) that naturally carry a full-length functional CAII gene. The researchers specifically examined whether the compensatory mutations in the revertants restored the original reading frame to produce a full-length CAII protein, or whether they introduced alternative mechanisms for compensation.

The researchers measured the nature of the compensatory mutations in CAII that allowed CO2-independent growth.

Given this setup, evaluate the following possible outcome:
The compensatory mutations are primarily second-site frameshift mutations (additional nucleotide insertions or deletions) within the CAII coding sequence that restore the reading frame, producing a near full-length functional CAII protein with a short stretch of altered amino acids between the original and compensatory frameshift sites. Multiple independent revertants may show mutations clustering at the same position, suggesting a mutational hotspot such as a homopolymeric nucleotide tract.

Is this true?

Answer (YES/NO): YES